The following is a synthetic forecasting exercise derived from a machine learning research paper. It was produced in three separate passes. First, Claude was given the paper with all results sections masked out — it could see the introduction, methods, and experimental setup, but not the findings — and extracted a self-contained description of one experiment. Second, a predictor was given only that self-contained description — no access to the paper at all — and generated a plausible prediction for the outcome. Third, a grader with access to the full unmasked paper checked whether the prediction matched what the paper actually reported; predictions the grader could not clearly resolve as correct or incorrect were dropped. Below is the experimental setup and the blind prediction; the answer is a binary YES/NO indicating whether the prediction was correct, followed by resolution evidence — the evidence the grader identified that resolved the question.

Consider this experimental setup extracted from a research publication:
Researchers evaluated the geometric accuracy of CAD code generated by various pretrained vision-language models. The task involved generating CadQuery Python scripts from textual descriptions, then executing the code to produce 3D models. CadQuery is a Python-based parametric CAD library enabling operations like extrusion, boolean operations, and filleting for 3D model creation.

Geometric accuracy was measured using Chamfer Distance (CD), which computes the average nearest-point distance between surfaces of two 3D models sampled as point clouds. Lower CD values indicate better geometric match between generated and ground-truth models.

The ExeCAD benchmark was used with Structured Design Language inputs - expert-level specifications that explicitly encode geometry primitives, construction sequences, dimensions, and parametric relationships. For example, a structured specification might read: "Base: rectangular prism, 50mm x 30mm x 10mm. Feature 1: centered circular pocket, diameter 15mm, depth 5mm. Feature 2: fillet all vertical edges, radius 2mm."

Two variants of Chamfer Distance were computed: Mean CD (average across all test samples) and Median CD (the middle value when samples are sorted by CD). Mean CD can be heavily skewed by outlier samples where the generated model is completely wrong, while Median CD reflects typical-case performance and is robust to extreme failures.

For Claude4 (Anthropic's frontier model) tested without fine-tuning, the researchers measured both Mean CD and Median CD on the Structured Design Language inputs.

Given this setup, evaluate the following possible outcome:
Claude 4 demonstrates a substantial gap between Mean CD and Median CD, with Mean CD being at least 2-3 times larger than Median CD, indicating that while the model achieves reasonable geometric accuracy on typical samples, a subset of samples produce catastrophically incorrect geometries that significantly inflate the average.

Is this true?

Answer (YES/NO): YES